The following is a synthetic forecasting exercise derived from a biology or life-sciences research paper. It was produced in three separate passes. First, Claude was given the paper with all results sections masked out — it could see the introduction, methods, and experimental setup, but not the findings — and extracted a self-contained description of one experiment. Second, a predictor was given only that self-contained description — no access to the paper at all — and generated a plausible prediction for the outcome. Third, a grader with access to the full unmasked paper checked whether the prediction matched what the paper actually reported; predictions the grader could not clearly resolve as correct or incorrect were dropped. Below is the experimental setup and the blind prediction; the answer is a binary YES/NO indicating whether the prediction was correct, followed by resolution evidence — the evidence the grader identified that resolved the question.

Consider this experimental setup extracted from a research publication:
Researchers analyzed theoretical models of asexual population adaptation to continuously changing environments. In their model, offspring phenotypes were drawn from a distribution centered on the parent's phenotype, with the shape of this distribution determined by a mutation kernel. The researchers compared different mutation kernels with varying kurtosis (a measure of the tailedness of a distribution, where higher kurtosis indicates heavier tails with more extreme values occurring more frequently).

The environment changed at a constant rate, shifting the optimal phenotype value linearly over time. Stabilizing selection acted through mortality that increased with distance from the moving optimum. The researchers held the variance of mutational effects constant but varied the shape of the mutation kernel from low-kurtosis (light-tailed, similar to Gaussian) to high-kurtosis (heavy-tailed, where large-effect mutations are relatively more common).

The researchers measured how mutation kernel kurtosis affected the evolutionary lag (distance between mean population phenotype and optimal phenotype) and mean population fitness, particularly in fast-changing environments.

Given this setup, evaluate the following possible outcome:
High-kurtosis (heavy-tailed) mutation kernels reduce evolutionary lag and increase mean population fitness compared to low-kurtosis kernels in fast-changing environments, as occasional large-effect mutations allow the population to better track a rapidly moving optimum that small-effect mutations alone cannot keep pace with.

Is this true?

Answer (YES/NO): YES